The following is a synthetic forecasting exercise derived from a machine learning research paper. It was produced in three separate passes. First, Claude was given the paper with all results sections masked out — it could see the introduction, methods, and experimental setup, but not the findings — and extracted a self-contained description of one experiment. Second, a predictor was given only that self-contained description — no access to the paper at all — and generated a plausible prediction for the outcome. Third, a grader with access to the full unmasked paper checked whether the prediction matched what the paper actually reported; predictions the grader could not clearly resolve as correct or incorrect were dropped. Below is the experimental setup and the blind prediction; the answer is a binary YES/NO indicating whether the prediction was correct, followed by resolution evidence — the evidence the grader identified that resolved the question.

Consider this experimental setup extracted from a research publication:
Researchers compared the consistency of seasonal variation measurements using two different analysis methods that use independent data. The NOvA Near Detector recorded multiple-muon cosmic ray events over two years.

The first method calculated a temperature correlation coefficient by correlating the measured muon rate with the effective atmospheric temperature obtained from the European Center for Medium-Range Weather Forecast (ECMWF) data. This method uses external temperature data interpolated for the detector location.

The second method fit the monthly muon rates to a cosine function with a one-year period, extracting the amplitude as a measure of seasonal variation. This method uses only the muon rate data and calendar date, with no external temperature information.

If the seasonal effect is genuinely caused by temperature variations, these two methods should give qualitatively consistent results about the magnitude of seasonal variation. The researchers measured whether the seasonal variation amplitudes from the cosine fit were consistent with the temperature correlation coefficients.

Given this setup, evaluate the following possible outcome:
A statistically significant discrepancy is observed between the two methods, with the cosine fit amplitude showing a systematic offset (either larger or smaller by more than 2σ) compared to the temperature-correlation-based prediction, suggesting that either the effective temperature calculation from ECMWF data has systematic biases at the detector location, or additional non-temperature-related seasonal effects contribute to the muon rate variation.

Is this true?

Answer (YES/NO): NO